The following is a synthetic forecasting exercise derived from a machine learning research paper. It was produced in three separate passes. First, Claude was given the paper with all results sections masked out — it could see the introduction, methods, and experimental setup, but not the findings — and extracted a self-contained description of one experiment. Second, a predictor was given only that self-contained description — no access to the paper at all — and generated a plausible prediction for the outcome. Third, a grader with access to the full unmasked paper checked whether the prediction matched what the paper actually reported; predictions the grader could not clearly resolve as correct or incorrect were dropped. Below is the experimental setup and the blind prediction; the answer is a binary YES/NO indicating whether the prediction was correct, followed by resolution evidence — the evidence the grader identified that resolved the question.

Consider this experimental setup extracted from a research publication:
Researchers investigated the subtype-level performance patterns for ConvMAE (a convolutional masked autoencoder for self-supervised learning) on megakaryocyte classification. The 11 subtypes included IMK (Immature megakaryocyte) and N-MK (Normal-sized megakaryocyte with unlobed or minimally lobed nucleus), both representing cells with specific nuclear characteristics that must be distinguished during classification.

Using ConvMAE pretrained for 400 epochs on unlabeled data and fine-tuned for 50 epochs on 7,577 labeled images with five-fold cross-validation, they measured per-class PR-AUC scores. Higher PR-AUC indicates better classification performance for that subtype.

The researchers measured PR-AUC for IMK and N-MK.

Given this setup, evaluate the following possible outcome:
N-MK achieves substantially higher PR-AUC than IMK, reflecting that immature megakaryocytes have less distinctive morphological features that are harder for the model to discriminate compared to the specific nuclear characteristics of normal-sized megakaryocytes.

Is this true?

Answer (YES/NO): NO